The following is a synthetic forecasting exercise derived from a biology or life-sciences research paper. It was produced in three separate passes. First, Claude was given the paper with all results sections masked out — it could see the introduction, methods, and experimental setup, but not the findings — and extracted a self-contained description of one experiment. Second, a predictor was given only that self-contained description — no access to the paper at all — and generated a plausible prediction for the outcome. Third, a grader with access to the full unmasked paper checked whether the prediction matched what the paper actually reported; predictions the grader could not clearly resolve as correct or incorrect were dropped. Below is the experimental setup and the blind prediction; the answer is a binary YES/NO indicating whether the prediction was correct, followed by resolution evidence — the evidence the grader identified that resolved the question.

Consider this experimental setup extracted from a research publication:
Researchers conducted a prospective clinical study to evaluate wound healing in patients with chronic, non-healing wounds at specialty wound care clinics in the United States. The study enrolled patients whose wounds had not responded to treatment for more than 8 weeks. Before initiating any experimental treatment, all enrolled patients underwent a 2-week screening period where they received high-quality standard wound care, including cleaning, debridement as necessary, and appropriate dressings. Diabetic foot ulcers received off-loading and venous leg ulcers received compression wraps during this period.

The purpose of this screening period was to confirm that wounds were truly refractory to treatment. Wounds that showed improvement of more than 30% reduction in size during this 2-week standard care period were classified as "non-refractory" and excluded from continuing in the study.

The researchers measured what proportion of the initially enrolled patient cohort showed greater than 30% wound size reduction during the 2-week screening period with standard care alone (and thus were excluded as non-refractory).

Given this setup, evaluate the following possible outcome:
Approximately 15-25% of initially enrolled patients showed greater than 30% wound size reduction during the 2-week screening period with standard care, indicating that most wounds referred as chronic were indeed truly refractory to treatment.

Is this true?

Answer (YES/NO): NO